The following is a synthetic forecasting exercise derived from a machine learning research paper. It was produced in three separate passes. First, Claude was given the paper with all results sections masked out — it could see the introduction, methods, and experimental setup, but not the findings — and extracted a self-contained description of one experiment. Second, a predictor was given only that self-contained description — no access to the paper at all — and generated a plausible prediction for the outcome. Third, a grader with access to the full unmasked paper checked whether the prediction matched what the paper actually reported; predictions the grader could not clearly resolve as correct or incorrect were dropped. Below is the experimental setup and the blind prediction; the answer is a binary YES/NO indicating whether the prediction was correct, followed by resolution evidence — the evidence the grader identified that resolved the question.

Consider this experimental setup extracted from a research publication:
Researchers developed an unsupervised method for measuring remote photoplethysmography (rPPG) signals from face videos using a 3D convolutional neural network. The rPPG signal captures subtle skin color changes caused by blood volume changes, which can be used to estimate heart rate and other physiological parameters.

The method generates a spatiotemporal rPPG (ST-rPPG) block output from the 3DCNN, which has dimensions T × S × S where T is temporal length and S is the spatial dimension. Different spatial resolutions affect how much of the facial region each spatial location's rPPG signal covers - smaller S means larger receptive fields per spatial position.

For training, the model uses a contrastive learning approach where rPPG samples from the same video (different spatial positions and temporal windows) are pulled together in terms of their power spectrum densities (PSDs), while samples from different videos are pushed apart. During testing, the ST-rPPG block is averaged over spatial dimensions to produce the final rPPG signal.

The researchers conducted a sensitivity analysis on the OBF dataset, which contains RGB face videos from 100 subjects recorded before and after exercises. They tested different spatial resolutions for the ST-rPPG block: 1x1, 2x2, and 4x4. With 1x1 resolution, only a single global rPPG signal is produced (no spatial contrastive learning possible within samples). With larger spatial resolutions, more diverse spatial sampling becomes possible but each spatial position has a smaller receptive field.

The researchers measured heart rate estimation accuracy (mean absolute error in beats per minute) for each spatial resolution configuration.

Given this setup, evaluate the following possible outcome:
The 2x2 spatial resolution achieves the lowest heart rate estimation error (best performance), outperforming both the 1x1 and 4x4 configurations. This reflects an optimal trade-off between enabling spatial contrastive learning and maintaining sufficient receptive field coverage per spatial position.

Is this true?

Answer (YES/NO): NO